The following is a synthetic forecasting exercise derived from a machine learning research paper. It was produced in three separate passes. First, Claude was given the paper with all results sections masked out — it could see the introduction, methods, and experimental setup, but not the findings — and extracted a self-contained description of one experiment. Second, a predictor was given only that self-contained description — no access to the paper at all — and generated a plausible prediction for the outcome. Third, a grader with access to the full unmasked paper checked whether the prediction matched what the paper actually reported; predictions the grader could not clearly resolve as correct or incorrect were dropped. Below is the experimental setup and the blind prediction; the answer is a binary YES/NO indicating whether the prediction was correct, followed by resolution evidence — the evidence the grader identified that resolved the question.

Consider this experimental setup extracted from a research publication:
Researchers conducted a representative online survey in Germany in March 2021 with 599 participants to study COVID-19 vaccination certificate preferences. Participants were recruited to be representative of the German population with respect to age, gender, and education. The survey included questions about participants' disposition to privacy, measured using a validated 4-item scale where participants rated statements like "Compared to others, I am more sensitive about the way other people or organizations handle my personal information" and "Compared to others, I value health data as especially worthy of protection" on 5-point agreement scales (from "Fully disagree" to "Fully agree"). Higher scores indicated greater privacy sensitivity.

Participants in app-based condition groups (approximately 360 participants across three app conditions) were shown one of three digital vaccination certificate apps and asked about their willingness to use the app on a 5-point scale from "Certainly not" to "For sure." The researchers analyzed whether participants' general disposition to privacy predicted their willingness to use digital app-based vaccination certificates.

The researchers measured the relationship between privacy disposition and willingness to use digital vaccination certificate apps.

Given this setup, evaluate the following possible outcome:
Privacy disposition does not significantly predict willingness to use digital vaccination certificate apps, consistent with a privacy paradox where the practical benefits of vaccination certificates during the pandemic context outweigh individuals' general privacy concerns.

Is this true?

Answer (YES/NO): NO